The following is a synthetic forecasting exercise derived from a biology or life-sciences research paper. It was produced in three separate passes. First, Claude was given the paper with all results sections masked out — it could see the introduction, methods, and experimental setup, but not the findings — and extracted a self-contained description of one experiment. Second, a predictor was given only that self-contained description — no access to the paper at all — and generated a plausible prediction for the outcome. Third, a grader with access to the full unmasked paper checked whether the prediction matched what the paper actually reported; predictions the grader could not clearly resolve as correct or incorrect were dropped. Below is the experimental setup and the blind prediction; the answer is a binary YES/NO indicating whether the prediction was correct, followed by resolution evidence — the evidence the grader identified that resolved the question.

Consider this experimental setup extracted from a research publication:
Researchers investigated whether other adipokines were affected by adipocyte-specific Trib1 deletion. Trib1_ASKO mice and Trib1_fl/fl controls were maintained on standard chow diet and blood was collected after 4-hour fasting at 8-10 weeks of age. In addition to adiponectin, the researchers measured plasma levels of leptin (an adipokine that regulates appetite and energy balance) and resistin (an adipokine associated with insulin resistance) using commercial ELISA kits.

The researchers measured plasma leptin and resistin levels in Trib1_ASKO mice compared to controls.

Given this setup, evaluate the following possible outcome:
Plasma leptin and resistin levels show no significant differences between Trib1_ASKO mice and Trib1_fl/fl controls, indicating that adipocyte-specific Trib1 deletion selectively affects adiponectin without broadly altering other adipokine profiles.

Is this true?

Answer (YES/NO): NO